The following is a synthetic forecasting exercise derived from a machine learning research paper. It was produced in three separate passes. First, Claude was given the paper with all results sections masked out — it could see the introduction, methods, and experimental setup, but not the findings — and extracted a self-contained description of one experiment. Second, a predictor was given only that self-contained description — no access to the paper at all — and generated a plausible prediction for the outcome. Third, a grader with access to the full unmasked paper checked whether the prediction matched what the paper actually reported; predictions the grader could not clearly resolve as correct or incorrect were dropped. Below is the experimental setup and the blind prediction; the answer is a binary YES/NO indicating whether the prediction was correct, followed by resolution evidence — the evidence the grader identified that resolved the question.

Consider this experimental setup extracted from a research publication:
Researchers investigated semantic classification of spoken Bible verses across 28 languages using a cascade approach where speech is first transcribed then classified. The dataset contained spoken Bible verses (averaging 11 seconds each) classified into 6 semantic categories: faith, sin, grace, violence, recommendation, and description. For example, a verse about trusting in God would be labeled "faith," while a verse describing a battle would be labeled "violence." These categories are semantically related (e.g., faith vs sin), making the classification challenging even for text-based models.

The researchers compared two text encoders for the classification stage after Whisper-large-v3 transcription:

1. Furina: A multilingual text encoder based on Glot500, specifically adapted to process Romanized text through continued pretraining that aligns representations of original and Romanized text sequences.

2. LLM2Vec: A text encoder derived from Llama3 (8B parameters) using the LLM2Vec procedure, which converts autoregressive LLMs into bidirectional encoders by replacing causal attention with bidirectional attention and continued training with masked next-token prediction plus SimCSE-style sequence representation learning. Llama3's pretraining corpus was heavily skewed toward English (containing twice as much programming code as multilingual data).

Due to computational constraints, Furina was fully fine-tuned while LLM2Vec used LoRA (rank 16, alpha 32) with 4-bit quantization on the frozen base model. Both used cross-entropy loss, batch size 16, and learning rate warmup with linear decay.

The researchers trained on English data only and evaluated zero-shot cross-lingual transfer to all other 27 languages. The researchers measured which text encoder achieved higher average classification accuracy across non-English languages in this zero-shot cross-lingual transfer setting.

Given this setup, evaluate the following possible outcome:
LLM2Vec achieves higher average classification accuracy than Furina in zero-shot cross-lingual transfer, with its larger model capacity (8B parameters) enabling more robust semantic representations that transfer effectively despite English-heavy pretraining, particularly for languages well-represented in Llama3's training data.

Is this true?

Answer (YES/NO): NO